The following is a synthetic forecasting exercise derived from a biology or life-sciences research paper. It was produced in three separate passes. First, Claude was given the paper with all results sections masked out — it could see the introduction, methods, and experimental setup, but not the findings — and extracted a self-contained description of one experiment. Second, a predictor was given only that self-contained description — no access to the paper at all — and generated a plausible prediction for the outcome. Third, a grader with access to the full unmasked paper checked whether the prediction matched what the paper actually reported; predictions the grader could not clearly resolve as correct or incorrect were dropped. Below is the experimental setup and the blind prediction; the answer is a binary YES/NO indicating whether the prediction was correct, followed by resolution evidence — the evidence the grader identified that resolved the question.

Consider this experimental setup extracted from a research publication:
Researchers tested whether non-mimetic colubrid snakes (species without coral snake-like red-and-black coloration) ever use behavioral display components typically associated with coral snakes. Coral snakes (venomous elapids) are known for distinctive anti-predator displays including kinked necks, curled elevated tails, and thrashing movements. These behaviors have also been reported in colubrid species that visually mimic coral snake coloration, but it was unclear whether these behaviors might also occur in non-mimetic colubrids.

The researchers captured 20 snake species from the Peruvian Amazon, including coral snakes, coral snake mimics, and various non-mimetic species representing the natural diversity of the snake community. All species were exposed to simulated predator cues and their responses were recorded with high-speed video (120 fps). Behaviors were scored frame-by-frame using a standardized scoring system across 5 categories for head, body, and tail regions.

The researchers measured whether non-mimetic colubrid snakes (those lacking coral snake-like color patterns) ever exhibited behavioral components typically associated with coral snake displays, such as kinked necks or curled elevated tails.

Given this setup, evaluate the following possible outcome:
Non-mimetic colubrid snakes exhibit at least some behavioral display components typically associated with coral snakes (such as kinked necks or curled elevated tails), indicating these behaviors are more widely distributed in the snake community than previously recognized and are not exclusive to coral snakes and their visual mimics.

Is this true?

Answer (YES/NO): YES